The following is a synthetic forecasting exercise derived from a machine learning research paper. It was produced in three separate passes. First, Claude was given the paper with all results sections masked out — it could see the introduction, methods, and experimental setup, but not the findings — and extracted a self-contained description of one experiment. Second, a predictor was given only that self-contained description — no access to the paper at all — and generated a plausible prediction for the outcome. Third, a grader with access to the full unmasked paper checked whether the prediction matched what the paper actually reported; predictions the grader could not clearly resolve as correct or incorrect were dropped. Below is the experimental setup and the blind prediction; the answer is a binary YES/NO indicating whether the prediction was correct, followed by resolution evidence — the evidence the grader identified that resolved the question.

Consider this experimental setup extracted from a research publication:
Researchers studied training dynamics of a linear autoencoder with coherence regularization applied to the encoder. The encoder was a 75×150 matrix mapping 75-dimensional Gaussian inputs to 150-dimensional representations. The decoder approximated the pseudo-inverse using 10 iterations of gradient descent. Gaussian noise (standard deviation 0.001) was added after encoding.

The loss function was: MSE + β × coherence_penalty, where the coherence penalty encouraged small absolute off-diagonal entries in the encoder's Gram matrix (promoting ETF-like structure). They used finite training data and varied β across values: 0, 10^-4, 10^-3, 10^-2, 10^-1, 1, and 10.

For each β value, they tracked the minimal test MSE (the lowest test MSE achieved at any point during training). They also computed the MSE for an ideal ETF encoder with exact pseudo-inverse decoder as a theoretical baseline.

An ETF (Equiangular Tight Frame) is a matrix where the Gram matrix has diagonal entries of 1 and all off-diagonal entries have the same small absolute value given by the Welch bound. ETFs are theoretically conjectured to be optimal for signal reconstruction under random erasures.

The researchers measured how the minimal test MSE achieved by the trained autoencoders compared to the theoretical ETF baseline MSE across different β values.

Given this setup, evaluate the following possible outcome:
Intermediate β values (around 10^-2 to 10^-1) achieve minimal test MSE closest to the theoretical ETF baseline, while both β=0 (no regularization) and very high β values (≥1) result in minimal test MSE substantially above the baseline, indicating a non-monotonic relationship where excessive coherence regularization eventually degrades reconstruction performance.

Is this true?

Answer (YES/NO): NO